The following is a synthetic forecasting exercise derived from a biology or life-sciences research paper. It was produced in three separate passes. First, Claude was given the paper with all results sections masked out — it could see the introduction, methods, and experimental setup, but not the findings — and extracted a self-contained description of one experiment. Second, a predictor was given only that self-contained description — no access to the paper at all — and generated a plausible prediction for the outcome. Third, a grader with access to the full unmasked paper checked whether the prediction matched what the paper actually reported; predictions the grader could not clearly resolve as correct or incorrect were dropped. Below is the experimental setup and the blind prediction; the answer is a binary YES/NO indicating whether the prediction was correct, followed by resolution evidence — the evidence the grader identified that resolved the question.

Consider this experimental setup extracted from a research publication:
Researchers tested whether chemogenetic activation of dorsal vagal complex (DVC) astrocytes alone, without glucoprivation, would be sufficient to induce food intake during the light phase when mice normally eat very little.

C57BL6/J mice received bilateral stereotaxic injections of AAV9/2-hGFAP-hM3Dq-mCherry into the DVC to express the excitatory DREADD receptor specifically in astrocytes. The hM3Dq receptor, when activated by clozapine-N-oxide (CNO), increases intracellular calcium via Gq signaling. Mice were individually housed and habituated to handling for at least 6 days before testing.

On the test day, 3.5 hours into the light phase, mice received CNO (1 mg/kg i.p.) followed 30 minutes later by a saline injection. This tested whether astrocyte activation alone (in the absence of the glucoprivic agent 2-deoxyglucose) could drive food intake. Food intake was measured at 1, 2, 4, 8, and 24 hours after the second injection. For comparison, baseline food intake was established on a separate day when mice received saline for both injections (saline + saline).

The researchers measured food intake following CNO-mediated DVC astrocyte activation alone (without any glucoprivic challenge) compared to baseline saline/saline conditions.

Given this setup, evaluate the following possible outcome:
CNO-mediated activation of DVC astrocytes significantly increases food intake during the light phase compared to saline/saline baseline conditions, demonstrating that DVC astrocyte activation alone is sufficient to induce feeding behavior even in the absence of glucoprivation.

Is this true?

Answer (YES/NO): NO